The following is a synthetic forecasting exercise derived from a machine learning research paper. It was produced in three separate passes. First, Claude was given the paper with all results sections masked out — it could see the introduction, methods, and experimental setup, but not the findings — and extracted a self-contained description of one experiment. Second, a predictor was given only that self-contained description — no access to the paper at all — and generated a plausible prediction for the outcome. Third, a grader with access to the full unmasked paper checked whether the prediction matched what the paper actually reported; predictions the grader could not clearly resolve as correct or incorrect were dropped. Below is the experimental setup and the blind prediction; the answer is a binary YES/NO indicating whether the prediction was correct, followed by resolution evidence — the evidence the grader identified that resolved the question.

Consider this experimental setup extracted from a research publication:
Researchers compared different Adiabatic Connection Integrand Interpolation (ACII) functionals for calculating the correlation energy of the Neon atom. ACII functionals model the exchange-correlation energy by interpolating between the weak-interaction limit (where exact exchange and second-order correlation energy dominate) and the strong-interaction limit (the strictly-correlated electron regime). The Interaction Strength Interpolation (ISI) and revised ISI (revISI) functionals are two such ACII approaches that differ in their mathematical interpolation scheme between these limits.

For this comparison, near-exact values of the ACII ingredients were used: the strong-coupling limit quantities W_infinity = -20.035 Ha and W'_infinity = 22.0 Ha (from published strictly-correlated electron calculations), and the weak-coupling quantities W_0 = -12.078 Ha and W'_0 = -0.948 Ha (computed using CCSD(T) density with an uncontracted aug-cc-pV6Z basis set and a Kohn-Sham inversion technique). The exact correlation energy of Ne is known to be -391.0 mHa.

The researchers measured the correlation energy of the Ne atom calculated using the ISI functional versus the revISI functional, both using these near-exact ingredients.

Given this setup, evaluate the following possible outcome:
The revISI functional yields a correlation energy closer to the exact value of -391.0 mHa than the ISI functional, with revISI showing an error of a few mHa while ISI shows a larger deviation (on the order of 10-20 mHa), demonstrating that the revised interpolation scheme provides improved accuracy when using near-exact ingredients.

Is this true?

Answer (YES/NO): NO